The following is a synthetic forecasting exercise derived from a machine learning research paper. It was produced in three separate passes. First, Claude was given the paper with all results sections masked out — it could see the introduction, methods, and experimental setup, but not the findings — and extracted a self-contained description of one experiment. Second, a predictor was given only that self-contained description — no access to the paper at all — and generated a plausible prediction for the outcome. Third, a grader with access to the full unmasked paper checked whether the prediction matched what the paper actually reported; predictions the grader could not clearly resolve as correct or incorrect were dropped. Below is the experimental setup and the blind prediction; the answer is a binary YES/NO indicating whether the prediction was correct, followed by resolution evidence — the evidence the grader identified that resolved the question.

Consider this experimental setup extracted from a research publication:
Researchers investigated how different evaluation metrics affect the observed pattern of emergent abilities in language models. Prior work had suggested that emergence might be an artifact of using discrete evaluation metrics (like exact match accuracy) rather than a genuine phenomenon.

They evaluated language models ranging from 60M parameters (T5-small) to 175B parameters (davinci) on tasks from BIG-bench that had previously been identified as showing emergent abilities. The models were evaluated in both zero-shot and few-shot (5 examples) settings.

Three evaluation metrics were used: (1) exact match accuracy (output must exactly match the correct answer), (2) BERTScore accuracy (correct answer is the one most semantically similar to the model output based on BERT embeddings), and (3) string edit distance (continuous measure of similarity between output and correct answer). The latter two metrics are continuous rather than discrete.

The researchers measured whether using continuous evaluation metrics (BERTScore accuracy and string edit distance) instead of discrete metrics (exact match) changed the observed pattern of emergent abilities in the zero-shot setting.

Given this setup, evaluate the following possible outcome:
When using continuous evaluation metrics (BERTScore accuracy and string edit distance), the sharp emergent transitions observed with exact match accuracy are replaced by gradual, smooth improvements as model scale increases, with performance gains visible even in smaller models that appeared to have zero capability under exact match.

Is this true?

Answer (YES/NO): NO